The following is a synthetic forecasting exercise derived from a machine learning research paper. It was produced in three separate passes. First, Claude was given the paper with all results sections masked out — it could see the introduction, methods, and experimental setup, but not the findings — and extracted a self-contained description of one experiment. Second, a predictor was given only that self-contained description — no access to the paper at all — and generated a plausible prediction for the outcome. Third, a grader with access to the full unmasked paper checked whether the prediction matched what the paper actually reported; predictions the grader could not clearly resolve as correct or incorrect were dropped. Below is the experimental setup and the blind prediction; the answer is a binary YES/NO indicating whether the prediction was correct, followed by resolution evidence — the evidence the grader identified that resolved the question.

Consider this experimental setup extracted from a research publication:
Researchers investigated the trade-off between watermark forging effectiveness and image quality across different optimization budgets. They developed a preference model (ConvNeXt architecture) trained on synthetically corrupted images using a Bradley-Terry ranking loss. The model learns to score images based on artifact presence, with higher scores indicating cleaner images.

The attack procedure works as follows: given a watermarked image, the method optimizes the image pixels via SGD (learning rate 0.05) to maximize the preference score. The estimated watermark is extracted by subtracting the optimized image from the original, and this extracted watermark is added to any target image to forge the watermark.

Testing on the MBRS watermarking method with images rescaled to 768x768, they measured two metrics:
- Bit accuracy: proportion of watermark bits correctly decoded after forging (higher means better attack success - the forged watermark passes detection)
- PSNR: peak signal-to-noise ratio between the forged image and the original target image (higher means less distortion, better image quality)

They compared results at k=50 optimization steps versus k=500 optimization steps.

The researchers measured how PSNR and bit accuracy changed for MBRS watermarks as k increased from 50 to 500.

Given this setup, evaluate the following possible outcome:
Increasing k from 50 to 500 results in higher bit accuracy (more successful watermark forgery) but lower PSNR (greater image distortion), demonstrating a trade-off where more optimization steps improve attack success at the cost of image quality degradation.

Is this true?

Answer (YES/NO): YES